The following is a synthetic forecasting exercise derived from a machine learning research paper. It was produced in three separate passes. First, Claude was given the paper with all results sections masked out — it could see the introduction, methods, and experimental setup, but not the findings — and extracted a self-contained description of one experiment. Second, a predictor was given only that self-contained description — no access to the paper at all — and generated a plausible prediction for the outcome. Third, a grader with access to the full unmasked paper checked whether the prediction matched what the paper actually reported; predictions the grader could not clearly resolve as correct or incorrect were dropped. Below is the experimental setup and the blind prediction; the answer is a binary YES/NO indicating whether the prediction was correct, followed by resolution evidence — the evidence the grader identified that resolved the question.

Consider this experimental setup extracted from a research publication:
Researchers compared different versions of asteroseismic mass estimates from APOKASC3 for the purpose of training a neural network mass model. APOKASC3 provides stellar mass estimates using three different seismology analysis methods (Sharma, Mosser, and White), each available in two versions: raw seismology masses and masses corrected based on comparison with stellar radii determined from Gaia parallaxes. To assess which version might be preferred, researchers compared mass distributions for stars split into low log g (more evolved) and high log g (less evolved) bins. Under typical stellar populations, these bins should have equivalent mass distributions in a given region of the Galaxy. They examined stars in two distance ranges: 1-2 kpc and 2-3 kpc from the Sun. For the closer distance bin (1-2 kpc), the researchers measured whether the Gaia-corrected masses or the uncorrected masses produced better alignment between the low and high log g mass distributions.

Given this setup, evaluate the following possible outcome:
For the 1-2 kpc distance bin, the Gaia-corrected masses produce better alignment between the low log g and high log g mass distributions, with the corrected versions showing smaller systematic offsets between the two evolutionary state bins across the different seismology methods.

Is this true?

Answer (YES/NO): YES